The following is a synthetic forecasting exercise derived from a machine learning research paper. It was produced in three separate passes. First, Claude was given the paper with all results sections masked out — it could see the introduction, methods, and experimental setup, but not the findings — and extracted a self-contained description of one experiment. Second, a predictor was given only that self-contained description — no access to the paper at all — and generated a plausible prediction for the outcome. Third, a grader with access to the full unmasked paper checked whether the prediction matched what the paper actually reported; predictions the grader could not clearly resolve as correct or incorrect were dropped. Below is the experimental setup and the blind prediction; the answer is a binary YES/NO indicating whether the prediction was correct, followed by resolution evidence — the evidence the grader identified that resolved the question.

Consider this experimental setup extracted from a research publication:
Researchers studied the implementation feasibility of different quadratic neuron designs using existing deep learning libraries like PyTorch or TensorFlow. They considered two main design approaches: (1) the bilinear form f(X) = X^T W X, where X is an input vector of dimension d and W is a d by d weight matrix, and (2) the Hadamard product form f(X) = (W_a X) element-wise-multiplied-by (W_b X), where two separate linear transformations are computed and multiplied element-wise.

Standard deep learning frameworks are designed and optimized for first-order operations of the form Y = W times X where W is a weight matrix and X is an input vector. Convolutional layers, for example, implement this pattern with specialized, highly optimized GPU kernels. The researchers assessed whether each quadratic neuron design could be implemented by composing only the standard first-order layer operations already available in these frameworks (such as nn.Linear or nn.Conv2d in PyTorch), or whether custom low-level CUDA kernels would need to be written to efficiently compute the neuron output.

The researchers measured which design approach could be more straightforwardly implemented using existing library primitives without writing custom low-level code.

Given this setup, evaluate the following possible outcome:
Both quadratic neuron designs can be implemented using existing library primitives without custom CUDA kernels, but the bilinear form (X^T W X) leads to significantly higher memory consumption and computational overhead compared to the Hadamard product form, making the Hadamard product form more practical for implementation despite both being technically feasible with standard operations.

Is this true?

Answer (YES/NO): NO